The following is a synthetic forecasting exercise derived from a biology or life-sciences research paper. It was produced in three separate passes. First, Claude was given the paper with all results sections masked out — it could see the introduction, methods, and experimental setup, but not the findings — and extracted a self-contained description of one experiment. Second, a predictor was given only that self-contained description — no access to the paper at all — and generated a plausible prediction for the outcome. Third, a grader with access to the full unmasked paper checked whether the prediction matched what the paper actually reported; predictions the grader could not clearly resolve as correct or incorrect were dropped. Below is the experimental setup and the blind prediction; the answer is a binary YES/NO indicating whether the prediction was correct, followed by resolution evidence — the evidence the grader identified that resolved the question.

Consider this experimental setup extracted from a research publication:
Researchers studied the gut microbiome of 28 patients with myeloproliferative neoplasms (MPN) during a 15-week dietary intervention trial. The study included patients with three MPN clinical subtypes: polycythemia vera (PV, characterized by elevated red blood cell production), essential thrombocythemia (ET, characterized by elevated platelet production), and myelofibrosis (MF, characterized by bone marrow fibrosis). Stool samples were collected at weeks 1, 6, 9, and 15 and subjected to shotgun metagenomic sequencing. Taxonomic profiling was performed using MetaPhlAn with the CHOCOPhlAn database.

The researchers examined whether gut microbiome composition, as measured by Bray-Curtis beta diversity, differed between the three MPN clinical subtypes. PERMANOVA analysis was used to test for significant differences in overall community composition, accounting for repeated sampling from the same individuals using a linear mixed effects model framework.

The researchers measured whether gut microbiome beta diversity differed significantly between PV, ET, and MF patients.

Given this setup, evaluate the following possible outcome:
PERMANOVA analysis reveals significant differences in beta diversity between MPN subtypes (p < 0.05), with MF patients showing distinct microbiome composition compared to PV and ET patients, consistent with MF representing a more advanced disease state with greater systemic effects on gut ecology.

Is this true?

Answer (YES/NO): YES